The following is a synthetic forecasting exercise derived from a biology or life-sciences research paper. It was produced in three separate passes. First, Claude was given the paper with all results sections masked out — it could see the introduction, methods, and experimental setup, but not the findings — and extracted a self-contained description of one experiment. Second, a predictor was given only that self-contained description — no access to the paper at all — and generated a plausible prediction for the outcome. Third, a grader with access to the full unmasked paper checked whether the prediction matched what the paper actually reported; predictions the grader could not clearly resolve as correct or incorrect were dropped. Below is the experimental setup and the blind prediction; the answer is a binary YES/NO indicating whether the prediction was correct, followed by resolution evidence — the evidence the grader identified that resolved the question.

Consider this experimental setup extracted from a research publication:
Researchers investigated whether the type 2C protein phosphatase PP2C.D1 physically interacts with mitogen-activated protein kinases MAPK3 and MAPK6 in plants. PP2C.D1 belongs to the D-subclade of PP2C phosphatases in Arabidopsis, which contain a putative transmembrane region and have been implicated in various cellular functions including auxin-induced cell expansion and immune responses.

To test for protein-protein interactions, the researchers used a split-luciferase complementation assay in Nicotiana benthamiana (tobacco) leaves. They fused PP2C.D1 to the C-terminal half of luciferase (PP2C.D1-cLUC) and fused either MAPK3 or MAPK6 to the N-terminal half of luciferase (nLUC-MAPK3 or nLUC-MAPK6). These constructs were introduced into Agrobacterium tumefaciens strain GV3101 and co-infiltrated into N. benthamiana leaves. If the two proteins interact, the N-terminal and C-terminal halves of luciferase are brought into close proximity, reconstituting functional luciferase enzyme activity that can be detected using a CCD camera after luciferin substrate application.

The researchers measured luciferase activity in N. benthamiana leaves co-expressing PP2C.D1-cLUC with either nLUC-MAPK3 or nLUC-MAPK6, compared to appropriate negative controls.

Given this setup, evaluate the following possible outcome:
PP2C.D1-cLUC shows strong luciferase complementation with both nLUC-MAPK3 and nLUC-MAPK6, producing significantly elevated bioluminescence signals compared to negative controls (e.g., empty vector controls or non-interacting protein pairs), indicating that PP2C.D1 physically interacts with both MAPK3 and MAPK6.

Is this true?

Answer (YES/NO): YES